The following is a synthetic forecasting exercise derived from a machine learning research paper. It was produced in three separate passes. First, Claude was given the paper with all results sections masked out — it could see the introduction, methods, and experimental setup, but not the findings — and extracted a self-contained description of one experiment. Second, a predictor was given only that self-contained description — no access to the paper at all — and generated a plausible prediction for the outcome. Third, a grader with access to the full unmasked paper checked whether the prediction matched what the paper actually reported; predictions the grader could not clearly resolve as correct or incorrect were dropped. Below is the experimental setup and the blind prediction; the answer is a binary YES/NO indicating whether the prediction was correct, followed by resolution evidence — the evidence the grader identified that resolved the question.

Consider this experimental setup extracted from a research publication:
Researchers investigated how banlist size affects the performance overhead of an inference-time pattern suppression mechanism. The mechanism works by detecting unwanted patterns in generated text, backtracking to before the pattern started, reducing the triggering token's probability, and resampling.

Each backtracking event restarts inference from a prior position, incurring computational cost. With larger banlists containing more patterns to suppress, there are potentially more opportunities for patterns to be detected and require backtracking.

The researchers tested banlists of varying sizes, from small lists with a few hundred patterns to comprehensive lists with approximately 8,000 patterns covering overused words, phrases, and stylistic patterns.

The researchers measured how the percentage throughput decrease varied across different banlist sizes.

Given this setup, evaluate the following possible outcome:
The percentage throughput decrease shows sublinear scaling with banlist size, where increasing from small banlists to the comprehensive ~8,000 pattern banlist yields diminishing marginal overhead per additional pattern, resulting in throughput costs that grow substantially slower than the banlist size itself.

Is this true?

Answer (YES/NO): YES